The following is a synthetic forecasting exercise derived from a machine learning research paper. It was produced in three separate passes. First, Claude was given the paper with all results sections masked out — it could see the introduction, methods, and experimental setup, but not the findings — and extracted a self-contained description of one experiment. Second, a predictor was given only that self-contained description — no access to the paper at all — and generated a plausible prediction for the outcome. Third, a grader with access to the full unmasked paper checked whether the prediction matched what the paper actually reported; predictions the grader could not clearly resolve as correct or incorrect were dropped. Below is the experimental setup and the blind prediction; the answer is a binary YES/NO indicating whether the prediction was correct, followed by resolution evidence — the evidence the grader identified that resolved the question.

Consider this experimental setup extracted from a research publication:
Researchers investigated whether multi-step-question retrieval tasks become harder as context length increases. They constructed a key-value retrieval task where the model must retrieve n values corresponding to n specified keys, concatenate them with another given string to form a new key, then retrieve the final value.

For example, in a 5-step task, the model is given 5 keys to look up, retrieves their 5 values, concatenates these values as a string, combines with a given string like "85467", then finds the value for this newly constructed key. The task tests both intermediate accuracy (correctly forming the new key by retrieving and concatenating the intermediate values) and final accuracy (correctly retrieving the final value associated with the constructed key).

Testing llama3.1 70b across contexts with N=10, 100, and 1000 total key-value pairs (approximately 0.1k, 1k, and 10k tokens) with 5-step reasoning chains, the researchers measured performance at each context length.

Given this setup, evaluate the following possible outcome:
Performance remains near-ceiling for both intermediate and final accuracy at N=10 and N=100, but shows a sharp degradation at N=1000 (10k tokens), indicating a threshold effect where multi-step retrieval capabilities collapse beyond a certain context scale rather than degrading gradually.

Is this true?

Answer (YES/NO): NO